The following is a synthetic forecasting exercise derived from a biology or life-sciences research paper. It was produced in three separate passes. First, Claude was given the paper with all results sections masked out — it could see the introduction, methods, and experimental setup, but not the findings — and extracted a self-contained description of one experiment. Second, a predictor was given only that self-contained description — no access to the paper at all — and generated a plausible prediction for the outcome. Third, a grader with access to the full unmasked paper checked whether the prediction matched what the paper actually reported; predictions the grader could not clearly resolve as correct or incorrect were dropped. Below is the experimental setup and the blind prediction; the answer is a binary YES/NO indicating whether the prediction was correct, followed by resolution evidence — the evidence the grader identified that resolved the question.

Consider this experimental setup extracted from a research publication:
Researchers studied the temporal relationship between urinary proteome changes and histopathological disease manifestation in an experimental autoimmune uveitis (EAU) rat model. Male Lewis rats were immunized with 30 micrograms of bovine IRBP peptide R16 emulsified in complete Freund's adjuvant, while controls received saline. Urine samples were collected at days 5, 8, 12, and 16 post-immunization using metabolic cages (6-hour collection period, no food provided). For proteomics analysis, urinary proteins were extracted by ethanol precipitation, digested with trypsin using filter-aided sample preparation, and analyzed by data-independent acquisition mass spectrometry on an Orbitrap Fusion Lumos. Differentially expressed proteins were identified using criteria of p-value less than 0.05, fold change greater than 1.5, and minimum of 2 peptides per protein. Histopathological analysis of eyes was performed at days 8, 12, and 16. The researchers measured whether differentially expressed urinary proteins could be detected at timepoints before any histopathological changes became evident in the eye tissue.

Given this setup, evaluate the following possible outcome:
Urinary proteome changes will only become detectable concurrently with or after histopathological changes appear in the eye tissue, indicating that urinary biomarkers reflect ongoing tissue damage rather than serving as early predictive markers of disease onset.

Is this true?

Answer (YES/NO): NO